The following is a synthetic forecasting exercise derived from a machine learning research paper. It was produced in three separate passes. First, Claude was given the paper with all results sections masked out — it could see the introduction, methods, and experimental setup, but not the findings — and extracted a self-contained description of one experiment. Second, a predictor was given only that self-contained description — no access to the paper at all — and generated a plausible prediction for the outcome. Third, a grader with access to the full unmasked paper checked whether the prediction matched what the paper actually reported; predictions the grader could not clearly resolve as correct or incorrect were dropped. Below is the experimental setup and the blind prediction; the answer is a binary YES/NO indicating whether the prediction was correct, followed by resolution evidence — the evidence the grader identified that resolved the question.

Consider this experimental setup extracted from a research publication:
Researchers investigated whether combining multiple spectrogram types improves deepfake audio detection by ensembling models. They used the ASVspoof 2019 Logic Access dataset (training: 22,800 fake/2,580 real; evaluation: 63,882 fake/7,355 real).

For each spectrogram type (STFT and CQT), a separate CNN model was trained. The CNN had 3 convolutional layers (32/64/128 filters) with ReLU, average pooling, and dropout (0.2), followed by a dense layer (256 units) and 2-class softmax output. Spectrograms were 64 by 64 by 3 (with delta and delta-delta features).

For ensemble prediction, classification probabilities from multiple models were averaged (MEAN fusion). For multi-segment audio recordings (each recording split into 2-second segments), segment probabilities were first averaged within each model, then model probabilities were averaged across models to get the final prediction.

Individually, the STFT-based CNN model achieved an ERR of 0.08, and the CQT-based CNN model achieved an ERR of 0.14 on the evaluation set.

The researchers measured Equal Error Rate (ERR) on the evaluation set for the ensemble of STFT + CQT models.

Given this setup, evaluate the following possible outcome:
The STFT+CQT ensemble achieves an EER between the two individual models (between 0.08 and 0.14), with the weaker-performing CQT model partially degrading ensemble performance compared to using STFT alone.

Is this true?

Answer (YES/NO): NO